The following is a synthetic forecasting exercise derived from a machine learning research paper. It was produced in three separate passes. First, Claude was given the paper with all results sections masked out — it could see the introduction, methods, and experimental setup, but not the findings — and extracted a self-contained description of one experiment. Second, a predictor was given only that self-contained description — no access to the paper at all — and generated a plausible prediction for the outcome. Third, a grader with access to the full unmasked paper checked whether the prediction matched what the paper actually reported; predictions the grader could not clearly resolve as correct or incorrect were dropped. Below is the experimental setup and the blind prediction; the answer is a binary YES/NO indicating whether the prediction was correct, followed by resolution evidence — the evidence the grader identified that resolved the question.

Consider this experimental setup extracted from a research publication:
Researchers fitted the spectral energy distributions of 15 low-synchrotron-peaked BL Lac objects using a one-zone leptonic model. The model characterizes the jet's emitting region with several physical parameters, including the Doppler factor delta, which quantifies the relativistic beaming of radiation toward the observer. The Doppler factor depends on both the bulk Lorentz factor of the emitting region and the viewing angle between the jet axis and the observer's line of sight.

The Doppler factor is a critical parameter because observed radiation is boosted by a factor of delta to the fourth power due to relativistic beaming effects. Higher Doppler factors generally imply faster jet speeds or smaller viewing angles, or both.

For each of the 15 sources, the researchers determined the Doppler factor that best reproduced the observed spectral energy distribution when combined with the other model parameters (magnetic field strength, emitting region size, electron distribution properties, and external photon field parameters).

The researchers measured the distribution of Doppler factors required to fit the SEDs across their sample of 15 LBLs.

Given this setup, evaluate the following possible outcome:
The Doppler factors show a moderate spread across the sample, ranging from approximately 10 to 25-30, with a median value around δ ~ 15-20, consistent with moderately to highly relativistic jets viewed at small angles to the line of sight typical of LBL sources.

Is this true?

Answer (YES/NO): NO